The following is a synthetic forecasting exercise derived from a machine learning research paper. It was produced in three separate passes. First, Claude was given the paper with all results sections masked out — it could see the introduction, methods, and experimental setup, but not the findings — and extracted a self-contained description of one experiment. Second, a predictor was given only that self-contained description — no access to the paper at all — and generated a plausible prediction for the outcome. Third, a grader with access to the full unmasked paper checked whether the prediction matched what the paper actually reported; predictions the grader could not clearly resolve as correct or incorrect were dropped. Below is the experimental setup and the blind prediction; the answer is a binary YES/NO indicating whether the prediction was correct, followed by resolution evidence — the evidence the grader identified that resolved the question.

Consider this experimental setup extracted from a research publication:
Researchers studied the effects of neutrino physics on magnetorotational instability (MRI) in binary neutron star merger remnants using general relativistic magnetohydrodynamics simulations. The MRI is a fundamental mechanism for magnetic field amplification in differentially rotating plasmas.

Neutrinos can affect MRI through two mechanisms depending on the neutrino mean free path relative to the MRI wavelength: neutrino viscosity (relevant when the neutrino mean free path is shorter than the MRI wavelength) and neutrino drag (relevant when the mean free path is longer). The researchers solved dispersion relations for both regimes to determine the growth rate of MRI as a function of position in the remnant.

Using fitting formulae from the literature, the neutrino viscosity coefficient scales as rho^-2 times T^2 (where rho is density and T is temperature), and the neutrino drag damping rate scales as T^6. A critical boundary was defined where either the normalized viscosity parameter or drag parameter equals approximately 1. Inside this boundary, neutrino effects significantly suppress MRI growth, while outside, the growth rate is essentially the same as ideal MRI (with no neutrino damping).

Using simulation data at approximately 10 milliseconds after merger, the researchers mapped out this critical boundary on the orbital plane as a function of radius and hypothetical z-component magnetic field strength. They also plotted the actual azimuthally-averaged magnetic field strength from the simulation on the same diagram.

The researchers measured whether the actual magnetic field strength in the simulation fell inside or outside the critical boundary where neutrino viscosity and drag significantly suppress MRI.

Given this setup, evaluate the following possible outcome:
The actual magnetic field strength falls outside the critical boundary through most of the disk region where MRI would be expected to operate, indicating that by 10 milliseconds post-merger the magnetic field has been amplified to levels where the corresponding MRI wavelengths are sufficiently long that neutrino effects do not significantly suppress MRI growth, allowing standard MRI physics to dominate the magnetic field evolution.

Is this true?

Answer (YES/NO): YES